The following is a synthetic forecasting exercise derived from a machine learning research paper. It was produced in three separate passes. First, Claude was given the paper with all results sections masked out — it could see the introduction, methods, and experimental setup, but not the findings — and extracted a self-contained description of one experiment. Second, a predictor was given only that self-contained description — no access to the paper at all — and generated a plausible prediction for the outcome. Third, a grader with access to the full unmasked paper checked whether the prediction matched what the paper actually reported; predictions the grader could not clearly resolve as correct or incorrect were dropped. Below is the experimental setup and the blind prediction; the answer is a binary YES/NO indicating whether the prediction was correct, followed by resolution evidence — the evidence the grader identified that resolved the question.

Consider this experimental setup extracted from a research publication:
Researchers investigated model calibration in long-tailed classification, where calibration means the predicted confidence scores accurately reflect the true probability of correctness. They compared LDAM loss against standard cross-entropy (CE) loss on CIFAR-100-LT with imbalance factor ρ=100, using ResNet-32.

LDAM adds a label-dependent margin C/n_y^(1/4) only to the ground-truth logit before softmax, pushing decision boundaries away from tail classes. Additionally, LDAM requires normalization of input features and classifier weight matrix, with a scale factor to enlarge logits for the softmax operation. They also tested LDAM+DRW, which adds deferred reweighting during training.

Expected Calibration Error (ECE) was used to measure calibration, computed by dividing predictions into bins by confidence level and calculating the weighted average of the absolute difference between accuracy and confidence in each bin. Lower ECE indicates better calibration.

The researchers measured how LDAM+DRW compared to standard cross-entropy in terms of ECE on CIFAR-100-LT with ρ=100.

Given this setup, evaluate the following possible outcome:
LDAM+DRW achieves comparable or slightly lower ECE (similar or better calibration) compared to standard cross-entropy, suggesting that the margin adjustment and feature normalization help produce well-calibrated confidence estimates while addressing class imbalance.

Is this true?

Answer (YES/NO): NO